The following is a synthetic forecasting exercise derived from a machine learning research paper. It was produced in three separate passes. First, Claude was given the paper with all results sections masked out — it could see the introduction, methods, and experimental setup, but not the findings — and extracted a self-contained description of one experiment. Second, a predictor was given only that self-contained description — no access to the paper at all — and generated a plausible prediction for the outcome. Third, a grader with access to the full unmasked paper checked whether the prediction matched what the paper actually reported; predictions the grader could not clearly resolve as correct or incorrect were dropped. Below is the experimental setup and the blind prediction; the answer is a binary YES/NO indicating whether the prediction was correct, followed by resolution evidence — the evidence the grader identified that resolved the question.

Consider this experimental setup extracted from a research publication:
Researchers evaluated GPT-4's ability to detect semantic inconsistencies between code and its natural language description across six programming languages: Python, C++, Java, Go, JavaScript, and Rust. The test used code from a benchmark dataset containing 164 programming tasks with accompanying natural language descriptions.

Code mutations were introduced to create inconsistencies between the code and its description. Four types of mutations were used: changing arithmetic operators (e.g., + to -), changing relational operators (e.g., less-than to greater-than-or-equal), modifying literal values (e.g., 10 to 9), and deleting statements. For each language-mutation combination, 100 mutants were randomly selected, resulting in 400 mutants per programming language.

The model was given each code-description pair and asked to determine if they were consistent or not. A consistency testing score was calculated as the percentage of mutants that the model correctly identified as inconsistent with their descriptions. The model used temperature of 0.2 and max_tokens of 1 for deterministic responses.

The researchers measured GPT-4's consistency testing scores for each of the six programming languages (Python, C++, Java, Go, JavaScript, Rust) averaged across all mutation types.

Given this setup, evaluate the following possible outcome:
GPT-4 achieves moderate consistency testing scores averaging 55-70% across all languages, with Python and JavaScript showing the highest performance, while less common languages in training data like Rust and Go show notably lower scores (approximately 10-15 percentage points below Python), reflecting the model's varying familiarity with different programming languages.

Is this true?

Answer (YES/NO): NO